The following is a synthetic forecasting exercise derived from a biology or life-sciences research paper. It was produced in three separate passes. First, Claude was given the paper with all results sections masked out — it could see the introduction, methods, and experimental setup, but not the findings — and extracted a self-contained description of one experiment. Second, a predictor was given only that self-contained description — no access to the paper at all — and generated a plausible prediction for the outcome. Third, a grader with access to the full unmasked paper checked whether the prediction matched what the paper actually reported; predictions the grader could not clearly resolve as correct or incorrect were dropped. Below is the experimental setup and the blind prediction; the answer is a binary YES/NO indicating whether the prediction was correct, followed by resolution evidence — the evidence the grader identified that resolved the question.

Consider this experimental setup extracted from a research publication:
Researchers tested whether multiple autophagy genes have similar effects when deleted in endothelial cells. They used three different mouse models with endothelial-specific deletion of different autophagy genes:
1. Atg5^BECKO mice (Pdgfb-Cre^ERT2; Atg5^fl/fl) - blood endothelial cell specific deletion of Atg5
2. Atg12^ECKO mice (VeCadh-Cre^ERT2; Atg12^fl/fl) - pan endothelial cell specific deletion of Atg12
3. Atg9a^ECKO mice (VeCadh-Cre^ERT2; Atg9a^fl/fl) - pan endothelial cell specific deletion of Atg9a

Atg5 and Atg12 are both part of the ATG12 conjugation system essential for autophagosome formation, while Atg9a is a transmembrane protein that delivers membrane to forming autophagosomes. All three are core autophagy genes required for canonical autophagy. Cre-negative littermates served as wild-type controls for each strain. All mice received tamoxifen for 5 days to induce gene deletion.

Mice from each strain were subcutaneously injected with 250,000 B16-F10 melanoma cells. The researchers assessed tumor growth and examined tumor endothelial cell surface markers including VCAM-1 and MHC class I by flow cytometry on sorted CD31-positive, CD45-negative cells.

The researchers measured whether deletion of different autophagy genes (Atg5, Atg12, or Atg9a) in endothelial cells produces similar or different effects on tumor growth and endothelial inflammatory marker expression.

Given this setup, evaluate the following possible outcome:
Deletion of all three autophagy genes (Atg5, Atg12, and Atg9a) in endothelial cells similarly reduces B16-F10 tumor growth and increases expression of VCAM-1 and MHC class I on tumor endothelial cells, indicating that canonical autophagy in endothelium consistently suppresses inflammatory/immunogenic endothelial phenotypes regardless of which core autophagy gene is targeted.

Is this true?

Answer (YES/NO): NO